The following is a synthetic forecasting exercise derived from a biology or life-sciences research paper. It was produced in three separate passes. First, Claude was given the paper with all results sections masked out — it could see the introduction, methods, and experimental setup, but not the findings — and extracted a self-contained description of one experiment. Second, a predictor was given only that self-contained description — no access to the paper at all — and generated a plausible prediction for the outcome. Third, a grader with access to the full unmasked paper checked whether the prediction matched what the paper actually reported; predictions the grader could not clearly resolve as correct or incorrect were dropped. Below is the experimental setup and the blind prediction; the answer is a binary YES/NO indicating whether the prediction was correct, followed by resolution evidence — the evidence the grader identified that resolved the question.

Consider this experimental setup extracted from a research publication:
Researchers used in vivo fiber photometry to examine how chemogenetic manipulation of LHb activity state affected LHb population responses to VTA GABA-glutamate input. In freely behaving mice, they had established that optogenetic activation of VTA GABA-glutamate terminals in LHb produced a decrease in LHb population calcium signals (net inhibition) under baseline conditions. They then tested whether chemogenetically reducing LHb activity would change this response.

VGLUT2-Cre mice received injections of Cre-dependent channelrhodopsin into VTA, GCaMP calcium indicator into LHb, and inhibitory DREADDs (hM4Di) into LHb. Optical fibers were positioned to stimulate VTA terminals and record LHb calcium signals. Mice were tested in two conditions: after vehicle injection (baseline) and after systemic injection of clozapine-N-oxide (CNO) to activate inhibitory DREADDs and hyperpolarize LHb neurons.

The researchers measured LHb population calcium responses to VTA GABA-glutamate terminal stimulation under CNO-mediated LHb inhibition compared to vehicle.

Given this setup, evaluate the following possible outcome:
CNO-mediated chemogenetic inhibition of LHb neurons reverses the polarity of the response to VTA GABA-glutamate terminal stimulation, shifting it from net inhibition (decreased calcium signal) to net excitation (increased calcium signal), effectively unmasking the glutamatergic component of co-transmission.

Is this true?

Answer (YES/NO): YES